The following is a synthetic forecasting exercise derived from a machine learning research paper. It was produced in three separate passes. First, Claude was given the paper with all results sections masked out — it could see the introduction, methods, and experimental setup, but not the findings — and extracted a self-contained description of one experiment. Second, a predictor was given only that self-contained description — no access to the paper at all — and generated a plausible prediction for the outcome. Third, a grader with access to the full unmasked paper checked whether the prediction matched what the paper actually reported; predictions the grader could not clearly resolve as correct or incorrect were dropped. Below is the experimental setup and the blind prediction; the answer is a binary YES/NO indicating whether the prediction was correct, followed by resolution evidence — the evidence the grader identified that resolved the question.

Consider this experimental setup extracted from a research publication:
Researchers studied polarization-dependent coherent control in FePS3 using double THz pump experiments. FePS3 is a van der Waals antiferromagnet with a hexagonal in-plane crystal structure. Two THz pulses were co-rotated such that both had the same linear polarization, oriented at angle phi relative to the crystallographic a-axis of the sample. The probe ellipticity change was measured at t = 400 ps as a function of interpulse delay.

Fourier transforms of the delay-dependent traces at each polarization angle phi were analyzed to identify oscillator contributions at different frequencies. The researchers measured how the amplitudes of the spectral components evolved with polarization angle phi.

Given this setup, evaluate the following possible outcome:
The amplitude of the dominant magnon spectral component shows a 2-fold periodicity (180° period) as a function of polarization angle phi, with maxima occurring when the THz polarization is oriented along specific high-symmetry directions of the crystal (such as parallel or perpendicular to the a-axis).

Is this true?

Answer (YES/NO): NO